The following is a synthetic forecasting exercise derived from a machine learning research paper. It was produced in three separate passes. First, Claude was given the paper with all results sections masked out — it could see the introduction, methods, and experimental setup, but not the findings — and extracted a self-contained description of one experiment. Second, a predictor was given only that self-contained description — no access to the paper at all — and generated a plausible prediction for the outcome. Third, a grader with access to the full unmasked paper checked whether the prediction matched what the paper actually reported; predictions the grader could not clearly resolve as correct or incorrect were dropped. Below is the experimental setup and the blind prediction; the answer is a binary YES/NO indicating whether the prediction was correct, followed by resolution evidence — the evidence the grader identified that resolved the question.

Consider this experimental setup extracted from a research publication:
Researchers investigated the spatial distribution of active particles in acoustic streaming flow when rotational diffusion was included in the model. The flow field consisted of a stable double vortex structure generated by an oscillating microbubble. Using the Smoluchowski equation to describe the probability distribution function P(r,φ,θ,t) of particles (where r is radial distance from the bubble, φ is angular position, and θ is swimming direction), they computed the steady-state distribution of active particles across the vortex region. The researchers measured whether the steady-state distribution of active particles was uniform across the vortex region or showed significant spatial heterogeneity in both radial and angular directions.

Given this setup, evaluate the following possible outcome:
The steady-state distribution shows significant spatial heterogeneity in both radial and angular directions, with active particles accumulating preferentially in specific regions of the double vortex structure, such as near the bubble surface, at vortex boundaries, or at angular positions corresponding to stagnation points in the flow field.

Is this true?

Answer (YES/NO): NO